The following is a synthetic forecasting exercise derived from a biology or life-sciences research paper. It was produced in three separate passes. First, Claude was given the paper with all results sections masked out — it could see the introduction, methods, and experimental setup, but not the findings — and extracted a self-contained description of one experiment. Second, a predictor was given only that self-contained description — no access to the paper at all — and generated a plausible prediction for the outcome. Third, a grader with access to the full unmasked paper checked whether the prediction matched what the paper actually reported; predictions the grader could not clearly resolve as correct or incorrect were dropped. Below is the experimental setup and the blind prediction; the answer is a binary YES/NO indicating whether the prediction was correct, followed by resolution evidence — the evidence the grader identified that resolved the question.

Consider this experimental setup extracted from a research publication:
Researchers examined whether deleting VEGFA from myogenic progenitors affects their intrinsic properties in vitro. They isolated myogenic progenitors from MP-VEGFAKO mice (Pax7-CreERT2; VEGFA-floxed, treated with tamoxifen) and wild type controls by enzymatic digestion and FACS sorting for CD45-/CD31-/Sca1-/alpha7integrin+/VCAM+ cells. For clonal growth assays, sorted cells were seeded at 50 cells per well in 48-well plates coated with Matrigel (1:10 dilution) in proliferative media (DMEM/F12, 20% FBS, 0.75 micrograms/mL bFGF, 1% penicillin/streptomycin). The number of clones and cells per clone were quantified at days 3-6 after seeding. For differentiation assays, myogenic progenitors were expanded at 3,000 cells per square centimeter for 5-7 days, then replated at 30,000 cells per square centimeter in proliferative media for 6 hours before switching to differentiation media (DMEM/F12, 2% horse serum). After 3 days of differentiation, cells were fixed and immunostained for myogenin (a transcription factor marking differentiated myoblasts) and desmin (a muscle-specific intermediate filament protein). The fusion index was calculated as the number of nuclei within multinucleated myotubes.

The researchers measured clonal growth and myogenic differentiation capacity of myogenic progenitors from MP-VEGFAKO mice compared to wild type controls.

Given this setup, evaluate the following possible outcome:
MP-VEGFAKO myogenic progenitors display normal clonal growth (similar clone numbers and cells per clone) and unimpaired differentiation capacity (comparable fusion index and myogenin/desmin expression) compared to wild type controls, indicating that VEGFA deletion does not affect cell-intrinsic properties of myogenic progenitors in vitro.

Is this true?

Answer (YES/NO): NO